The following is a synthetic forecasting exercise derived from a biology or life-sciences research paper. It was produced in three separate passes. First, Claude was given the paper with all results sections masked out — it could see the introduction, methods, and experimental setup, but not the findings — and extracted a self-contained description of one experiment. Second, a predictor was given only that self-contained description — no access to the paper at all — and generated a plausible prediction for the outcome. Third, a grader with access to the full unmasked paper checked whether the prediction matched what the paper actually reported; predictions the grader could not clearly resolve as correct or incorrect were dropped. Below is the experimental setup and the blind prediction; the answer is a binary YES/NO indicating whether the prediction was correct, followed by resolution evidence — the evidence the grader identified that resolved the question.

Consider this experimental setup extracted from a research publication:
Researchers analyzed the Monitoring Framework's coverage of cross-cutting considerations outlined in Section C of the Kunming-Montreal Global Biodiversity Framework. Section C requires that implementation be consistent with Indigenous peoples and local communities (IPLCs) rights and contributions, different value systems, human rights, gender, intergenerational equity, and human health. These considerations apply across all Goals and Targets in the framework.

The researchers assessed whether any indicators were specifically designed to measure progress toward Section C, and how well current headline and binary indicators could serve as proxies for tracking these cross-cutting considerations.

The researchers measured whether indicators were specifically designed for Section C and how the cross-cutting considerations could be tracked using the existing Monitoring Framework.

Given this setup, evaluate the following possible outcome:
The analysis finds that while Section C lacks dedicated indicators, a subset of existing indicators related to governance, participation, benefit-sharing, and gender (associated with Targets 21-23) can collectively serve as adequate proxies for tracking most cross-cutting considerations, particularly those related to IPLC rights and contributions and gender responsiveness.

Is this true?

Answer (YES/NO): NO